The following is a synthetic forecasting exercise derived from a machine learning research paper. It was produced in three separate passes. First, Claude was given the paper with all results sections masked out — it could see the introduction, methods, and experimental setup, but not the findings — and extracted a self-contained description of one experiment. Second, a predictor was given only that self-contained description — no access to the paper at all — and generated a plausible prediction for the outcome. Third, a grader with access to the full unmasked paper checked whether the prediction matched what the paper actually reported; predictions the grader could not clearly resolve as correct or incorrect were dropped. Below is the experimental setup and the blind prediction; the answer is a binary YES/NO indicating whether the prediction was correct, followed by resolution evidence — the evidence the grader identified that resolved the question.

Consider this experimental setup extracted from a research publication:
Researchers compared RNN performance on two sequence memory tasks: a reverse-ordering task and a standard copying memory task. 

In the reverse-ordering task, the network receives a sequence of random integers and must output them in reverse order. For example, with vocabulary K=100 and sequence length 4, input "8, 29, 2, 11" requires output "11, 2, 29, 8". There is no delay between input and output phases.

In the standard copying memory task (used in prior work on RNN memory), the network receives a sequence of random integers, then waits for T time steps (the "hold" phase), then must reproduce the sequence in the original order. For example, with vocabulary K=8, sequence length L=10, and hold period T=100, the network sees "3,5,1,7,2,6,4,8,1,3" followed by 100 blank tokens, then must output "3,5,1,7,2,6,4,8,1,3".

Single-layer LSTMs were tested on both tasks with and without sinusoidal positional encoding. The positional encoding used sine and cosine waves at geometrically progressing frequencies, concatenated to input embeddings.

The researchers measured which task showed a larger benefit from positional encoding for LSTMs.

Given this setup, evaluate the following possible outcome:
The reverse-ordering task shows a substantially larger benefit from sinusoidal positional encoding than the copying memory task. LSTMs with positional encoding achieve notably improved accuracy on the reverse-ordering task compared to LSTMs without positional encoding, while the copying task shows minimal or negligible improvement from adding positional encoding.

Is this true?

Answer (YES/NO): YES